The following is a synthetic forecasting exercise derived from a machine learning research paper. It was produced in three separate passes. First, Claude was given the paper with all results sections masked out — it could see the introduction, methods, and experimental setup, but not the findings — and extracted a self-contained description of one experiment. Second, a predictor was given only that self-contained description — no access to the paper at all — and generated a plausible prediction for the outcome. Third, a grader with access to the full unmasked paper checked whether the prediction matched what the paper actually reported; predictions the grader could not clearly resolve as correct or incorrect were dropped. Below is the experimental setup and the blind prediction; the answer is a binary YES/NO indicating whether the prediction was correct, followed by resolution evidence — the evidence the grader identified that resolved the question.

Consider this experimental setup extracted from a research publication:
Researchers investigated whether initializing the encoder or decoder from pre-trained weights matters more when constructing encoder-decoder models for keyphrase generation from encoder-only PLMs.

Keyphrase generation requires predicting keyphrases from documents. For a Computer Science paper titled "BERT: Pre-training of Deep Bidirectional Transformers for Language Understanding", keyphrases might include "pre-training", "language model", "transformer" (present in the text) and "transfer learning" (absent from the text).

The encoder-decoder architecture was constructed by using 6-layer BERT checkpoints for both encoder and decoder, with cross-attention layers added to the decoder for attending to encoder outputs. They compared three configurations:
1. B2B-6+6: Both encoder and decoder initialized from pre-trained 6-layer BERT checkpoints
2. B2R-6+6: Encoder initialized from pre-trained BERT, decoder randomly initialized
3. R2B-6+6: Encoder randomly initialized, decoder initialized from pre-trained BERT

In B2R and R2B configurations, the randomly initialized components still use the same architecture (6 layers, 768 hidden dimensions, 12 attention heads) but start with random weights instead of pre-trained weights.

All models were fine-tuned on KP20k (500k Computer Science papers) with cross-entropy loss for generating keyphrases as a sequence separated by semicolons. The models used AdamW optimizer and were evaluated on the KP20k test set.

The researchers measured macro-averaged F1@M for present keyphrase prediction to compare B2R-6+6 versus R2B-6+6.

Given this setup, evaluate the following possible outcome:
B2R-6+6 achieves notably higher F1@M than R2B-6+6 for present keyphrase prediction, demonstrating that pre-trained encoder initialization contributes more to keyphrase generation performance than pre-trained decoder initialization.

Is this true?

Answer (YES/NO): YES